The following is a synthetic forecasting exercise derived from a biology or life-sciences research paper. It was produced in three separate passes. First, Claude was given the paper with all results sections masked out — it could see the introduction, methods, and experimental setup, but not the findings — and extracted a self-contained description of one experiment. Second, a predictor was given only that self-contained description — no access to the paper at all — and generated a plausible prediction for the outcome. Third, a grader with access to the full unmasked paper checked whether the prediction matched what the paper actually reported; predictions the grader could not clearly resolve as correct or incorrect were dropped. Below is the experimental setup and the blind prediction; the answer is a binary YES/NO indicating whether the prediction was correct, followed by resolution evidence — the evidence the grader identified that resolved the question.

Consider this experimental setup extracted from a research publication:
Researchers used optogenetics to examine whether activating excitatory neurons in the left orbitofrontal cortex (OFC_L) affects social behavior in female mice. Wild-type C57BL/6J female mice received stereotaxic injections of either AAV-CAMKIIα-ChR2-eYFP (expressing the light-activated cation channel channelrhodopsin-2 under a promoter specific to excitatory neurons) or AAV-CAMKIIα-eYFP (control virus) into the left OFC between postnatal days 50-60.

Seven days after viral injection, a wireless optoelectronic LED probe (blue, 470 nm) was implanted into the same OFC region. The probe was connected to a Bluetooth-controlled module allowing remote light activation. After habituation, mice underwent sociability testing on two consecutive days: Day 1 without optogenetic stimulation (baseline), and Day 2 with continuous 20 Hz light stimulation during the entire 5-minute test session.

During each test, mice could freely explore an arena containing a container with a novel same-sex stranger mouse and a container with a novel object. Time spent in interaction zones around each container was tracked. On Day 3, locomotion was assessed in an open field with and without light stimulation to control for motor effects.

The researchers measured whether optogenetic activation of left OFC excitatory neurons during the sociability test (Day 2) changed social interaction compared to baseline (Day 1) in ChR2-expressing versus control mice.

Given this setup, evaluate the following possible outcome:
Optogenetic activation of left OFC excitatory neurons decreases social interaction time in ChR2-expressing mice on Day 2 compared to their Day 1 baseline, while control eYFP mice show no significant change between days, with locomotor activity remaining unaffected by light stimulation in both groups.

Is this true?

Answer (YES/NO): NO